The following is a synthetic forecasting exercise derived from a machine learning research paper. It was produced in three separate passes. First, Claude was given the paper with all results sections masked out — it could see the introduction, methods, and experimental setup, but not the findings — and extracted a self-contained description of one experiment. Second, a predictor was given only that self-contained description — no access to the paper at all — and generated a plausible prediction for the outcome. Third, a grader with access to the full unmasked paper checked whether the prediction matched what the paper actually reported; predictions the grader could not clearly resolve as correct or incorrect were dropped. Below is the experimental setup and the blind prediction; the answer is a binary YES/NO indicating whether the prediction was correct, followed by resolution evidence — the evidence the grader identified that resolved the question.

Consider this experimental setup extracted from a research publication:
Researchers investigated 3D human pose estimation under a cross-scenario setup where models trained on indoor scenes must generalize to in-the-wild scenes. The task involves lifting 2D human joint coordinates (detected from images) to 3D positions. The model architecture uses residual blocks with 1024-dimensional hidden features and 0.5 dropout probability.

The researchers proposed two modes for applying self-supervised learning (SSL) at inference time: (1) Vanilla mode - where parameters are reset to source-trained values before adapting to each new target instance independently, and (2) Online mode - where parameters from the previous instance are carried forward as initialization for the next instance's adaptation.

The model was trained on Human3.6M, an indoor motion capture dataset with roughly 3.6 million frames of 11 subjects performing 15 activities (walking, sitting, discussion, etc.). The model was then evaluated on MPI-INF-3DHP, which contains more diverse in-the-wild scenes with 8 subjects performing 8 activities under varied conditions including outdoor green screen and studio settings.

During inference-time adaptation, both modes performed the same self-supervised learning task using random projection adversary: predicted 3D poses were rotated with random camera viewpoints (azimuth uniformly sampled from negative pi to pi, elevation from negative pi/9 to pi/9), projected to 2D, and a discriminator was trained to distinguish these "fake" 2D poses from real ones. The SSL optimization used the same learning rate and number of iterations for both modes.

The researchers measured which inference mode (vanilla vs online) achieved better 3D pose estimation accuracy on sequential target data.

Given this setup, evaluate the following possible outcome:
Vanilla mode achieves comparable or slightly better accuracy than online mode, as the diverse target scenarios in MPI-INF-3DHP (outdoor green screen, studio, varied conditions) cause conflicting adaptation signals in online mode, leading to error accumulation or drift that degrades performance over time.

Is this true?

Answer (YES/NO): NO